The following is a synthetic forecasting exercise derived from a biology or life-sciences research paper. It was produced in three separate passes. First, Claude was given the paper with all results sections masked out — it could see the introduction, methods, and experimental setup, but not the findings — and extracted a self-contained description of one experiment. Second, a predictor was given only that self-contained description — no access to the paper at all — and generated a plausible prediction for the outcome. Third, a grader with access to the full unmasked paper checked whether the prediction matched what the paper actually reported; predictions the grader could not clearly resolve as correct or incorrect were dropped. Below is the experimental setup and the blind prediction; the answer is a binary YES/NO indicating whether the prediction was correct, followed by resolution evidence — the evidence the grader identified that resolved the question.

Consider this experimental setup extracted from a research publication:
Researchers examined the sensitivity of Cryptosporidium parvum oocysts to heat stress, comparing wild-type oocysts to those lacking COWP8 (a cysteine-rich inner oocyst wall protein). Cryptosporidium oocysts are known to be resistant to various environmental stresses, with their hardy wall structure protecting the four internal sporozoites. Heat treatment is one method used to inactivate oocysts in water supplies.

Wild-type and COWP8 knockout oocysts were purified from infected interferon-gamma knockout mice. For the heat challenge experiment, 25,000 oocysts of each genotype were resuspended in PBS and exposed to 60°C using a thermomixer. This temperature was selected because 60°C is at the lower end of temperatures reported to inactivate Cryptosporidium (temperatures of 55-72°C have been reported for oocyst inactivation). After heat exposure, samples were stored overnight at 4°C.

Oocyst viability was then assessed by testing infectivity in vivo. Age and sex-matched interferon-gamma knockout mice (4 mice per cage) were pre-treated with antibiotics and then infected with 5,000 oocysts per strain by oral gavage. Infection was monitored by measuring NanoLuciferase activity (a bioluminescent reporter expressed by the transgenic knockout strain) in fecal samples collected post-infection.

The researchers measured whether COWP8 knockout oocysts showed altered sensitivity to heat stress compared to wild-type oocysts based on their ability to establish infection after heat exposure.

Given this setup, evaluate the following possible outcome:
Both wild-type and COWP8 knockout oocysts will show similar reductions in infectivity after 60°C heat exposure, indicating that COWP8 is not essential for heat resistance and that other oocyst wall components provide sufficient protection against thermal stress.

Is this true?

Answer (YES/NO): YES